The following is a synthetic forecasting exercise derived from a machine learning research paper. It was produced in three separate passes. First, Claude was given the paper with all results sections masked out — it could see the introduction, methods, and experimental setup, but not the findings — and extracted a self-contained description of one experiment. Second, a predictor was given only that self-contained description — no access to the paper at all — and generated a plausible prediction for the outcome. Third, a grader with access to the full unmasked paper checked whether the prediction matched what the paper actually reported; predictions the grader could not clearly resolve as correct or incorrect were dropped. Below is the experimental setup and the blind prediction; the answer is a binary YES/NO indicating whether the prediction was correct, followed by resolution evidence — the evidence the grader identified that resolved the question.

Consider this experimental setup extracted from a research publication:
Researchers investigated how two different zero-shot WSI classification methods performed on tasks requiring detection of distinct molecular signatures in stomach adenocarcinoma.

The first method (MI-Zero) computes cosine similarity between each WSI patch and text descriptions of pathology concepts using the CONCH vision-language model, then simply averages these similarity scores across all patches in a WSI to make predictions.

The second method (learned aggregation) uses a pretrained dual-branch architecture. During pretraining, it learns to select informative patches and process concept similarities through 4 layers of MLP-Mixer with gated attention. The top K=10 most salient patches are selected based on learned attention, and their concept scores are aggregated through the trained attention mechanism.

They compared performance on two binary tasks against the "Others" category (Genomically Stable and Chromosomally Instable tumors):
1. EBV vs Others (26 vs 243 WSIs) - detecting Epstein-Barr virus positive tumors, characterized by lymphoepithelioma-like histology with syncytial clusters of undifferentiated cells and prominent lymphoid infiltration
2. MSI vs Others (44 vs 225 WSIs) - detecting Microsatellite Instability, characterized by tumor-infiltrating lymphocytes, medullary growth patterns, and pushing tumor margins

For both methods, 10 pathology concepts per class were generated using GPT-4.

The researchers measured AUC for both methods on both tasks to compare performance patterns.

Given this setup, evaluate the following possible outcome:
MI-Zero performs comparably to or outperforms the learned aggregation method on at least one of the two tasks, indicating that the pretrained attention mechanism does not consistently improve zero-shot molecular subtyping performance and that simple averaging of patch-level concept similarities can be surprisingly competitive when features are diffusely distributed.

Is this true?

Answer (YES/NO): NO